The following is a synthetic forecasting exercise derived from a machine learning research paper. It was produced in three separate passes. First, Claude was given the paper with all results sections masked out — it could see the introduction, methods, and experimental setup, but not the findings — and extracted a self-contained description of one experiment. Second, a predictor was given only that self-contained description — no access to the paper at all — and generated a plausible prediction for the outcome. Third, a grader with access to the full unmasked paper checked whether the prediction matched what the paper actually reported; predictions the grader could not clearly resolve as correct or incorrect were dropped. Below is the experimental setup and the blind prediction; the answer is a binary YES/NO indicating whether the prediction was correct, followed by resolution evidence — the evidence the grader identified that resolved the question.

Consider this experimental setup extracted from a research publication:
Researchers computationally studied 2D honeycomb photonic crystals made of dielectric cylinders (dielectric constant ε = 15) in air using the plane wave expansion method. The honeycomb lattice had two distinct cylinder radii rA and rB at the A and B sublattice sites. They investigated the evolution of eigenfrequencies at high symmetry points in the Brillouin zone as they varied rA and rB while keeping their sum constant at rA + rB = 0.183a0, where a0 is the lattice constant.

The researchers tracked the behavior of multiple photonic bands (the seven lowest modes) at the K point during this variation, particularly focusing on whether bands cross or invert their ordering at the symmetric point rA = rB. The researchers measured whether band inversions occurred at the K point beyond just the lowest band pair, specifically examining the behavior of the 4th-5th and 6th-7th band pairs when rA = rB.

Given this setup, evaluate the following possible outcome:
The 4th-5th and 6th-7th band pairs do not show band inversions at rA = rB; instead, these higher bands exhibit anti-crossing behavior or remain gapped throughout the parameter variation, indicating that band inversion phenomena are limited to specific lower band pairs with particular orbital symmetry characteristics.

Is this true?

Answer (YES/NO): NO